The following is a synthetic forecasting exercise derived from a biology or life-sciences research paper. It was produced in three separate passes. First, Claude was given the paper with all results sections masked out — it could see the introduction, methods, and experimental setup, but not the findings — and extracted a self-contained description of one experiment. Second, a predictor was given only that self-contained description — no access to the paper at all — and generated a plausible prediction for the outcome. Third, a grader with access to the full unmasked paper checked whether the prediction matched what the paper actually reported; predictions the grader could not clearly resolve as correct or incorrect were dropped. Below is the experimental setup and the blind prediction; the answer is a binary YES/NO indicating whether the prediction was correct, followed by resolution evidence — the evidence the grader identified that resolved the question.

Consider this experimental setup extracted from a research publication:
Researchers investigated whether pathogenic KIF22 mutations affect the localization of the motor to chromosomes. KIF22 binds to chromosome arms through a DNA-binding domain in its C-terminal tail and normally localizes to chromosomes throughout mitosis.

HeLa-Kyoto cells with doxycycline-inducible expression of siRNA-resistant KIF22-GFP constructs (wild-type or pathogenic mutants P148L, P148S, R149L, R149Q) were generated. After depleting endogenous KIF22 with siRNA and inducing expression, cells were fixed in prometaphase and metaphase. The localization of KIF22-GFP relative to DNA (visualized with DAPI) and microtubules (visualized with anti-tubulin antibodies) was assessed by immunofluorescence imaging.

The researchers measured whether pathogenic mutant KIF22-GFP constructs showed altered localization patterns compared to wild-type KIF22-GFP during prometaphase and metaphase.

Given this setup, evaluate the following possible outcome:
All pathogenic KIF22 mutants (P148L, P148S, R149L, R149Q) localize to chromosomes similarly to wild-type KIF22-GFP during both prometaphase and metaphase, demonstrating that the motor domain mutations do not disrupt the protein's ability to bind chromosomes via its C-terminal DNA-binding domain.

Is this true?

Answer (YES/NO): YES